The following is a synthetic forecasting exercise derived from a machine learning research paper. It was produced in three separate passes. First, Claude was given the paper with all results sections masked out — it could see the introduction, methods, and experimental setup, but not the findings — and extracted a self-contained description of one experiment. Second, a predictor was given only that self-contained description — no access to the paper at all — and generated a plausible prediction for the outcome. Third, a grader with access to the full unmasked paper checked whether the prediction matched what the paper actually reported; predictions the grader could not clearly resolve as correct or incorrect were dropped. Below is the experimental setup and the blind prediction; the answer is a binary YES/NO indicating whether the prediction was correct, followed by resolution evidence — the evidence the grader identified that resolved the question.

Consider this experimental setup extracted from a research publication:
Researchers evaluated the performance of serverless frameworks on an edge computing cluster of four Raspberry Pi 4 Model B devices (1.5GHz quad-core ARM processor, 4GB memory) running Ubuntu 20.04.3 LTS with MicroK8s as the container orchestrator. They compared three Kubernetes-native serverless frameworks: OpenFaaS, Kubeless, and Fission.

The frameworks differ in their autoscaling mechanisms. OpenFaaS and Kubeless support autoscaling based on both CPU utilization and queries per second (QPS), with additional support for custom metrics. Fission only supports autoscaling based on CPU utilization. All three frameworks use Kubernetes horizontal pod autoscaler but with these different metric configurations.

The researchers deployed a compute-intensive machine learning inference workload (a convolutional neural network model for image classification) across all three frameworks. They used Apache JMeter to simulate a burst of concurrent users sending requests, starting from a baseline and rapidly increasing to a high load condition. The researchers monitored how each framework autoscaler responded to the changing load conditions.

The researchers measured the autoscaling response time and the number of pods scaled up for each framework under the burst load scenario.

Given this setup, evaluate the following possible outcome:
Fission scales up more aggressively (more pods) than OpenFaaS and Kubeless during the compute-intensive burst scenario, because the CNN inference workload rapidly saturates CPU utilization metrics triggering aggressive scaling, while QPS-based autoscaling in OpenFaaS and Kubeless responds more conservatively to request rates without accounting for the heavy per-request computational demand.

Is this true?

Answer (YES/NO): NO